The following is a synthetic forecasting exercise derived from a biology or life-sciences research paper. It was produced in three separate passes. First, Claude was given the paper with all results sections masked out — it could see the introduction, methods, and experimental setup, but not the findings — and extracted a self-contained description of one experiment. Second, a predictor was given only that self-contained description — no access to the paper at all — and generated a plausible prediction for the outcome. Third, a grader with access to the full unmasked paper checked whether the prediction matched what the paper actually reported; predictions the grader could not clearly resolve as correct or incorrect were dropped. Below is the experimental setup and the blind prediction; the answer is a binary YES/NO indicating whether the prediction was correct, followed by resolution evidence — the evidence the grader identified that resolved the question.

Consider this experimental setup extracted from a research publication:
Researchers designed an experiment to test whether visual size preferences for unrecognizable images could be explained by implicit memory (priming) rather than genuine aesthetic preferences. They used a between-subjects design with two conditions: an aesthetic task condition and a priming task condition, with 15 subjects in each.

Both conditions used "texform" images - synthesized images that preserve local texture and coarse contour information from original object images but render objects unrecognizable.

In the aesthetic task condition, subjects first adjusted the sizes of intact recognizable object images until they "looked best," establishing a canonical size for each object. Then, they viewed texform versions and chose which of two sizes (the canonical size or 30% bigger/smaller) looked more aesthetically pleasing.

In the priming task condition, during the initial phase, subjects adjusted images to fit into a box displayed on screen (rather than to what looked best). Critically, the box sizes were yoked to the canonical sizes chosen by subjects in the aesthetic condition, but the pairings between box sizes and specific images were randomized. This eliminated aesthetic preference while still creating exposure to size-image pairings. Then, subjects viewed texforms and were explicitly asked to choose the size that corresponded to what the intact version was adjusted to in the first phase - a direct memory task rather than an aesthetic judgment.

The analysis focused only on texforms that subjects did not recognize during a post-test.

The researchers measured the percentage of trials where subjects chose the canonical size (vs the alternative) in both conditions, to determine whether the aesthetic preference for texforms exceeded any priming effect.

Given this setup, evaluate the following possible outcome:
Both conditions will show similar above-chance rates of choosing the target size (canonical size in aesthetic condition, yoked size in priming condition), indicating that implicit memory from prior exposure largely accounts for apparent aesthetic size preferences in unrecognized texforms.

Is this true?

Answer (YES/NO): NO